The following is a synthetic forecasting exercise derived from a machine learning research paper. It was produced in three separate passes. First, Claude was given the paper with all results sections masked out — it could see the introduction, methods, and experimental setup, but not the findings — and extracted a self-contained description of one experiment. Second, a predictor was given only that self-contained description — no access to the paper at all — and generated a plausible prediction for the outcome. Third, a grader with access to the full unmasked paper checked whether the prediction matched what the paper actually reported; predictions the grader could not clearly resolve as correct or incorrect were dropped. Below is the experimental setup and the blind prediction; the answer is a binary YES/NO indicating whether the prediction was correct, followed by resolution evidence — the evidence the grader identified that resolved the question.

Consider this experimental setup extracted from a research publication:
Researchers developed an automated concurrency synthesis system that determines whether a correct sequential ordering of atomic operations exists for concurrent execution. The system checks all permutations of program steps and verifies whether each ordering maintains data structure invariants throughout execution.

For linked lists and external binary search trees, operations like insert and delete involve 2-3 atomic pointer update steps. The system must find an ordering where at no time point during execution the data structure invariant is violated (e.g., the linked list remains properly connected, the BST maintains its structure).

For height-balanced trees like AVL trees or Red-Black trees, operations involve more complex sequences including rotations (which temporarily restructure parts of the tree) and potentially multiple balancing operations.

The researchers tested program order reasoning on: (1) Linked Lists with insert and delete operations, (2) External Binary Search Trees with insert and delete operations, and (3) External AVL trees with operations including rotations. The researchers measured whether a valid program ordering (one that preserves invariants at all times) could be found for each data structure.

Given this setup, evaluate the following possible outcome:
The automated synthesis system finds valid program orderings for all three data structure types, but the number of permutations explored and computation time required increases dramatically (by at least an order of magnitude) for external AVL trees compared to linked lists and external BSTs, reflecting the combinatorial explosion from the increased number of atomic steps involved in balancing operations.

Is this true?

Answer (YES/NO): NO